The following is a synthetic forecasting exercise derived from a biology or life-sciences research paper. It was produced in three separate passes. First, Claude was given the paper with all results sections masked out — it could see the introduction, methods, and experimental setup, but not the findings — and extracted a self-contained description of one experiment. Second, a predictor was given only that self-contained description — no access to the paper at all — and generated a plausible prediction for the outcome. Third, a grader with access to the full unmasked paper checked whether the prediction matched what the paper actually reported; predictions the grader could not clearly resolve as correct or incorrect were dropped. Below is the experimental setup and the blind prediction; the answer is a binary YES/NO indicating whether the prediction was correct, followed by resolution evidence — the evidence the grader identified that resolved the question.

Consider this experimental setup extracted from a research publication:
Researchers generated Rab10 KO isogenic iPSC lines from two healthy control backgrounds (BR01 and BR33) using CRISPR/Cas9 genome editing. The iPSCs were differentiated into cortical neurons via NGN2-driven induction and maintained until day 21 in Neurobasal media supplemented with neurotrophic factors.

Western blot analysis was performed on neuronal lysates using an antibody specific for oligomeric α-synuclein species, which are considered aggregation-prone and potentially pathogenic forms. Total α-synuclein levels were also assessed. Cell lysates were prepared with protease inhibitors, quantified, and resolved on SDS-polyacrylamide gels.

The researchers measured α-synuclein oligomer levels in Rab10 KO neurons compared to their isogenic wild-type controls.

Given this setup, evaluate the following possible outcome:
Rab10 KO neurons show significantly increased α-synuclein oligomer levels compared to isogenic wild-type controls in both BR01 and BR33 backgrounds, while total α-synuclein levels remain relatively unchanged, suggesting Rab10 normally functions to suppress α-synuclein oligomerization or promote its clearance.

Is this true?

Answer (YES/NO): NO